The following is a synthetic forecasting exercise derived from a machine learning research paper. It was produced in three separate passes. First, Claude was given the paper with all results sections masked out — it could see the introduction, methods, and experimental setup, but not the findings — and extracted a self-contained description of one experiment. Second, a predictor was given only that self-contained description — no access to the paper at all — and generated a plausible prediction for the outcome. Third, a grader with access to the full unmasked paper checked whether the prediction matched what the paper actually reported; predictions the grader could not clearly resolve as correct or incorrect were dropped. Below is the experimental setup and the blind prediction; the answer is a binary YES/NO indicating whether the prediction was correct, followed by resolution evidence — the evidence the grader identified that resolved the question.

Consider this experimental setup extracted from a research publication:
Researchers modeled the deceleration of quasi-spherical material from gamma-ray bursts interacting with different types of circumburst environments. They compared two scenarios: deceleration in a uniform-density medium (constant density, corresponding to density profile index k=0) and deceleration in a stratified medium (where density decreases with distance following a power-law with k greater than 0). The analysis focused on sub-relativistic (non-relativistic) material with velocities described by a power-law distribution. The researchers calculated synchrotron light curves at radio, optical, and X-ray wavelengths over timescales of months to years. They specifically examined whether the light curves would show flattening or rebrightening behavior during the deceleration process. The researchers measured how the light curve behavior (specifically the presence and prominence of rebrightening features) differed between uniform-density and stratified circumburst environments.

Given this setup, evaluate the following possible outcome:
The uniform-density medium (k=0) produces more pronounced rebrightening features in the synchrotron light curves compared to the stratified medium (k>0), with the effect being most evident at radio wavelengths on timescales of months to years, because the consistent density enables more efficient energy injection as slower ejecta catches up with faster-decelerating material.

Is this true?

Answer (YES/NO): YES